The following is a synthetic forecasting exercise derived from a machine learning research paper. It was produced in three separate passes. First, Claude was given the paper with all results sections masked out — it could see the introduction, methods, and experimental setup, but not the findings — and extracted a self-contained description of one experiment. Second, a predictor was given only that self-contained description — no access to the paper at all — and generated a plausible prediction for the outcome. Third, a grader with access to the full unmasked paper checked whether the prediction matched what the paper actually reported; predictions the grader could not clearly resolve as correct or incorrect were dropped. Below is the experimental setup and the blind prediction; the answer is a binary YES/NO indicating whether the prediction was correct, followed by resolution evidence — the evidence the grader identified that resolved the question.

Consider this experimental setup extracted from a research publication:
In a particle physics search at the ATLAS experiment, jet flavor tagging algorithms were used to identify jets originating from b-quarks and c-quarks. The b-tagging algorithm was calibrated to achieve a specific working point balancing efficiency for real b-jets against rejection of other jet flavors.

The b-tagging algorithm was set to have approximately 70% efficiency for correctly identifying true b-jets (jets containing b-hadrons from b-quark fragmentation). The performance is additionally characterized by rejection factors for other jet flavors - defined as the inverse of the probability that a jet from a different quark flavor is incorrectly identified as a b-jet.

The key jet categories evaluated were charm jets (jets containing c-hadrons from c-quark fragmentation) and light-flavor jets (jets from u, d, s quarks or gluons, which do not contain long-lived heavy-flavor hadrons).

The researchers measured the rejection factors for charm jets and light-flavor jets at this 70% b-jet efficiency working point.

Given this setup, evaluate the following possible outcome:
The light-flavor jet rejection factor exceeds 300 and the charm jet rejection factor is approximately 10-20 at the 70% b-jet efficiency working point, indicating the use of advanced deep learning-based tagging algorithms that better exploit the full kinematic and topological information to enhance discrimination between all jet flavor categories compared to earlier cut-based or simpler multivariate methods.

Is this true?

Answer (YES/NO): NO